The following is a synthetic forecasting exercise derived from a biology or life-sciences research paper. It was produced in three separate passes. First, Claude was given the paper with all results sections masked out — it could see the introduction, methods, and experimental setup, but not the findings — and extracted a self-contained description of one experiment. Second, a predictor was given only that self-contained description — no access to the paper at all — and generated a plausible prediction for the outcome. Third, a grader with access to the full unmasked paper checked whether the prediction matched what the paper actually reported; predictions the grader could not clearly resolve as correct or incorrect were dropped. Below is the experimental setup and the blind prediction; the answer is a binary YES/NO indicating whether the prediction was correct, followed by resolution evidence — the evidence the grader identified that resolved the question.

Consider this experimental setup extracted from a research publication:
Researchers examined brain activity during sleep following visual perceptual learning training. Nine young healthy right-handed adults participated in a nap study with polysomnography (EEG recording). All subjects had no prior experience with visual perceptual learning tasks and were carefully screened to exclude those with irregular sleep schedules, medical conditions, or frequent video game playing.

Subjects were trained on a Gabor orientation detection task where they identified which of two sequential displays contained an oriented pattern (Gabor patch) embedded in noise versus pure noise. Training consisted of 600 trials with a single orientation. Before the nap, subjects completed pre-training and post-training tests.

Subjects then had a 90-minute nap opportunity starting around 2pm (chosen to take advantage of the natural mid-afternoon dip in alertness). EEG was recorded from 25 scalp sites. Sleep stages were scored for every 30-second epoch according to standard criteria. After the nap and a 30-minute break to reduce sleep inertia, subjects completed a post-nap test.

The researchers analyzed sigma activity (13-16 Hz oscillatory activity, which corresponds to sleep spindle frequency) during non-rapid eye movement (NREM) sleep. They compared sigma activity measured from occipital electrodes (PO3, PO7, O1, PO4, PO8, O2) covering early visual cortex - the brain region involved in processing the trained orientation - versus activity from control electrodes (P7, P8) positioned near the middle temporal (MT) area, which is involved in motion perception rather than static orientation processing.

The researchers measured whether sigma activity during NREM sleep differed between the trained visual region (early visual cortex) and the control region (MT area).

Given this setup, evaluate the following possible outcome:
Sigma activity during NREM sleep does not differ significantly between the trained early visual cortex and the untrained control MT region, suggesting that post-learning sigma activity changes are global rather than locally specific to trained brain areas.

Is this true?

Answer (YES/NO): NO